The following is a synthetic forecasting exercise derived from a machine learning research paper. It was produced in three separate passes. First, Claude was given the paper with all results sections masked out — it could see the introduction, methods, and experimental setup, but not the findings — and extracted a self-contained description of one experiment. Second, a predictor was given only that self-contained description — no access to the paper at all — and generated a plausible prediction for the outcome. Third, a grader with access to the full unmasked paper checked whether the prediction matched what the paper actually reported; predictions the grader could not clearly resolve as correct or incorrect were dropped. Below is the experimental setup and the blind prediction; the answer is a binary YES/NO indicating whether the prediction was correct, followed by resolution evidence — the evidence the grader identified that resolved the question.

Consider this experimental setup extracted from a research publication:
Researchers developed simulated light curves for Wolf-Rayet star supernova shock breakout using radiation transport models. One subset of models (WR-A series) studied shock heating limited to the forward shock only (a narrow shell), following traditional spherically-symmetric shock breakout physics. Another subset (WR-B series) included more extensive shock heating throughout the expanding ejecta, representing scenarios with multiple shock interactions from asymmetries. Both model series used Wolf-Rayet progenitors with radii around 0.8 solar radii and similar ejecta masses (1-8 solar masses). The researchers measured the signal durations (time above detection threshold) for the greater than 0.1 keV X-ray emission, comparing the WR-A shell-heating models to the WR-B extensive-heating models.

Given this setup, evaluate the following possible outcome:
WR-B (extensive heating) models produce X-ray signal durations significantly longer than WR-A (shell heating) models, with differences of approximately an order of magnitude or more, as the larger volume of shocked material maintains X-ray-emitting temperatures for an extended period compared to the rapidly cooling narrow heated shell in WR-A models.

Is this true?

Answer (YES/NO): YES